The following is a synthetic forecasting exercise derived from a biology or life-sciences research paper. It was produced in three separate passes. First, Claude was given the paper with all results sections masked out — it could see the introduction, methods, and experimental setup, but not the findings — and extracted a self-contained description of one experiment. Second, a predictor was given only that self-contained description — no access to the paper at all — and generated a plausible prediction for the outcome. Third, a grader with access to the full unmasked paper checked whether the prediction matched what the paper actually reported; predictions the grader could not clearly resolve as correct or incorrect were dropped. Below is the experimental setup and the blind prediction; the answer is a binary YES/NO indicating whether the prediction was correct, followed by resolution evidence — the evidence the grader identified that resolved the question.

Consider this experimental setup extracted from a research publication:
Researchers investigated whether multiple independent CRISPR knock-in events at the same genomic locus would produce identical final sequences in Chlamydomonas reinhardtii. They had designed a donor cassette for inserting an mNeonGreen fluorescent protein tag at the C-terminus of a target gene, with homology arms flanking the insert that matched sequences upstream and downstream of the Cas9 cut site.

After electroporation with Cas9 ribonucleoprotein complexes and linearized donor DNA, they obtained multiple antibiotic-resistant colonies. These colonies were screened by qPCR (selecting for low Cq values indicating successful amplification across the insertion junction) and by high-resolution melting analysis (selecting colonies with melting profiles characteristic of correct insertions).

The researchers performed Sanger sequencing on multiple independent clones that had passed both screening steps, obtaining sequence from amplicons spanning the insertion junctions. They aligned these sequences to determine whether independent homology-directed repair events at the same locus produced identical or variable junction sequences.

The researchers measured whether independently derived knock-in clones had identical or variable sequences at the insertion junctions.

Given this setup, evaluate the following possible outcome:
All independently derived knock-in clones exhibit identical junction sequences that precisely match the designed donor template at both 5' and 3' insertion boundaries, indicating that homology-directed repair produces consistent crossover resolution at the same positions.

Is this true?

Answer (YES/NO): NO